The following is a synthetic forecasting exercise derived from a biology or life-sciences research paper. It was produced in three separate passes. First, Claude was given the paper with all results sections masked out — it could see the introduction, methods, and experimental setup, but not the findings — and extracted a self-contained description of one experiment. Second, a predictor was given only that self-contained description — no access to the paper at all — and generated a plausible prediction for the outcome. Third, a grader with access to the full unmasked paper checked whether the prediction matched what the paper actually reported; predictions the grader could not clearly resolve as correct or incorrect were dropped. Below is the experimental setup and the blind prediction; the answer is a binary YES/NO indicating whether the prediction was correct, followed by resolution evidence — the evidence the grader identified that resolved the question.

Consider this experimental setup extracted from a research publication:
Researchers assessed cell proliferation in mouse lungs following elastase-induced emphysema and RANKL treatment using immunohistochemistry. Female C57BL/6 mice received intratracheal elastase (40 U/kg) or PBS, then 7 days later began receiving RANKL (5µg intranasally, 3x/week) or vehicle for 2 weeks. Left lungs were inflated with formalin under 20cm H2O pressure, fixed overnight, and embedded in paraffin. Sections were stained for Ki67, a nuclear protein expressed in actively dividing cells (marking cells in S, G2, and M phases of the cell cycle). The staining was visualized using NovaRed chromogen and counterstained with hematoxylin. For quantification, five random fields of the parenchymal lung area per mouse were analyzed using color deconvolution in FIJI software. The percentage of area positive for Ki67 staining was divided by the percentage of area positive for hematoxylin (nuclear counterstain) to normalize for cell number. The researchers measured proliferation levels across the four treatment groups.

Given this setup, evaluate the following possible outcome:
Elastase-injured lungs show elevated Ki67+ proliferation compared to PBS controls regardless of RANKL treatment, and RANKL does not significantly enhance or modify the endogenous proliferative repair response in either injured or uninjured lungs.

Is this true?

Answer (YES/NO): YES